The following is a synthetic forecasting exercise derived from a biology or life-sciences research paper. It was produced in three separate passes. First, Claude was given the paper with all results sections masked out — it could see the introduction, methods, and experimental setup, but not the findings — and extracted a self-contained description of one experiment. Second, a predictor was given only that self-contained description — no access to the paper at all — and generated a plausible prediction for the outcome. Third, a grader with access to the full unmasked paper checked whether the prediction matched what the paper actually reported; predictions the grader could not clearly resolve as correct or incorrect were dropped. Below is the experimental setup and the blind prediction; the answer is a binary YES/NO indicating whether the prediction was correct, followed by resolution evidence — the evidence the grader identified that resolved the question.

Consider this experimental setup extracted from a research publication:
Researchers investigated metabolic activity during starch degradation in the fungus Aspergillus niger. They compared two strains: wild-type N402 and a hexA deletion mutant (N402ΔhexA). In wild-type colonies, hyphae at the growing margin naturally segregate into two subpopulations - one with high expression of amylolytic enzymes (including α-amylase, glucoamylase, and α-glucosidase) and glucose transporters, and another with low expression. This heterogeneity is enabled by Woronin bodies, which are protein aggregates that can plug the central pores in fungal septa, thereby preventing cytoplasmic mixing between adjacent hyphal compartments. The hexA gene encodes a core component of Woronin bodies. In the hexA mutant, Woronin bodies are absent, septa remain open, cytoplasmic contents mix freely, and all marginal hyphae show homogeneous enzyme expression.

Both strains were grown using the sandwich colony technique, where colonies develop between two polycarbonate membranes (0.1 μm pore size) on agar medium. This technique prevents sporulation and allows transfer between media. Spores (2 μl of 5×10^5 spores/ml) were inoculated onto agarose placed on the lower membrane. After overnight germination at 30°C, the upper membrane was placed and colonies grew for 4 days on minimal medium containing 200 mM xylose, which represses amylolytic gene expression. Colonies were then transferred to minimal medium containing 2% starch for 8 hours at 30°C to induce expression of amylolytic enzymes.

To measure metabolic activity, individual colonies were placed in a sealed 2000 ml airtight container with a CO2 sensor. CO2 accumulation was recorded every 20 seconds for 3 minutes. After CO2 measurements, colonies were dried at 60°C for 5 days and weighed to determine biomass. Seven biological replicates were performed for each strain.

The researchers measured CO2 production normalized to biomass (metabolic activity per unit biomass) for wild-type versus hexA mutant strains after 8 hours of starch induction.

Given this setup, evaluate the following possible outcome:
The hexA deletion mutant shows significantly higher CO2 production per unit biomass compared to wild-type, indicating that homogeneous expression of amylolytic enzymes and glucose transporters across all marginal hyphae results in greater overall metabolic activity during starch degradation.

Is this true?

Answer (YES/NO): NO